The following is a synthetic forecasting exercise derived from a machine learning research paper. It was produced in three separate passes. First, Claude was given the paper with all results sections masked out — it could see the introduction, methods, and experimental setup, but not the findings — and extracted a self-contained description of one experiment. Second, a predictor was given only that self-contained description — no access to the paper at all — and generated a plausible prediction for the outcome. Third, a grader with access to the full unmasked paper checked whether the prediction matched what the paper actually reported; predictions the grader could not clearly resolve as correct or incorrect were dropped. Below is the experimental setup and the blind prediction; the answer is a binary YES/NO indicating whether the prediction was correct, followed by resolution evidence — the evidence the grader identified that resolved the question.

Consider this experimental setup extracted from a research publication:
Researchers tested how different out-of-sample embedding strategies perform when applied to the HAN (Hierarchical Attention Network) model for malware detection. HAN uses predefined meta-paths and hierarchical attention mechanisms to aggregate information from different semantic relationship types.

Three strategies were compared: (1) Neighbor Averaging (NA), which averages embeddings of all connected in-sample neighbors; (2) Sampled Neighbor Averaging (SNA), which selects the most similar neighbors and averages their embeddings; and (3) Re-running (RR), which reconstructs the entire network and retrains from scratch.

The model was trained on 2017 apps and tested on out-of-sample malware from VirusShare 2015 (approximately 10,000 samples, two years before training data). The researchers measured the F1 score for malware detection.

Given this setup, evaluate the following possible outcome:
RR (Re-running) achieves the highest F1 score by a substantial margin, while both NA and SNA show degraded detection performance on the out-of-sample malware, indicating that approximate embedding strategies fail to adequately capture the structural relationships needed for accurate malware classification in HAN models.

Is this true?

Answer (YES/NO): YES